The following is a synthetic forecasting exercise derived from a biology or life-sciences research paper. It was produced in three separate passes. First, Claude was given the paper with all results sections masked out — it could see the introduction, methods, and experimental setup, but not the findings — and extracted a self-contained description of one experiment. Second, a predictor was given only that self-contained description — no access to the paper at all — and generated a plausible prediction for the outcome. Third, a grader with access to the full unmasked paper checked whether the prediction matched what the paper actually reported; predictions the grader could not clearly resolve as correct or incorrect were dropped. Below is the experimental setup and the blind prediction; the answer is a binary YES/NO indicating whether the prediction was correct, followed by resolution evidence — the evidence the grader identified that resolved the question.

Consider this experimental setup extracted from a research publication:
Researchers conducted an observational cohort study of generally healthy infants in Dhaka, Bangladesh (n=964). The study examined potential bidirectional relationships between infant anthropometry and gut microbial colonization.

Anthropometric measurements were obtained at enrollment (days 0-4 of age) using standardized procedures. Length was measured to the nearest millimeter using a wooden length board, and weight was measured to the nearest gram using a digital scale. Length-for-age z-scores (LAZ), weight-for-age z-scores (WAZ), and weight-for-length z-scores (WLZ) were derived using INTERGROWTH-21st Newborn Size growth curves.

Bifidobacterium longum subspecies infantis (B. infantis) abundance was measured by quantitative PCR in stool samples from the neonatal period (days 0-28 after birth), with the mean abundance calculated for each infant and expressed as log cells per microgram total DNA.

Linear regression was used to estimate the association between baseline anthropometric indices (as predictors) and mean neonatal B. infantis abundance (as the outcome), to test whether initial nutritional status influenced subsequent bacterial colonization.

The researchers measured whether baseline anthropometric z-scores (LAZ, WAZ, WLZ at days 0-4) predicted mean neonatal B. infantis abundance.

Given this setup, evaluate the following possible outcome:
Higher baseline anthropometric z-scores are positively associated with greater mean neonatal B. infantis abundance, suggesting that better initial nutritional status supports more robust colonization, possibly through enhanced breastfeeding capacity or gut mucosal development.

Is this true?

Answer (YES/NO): NO